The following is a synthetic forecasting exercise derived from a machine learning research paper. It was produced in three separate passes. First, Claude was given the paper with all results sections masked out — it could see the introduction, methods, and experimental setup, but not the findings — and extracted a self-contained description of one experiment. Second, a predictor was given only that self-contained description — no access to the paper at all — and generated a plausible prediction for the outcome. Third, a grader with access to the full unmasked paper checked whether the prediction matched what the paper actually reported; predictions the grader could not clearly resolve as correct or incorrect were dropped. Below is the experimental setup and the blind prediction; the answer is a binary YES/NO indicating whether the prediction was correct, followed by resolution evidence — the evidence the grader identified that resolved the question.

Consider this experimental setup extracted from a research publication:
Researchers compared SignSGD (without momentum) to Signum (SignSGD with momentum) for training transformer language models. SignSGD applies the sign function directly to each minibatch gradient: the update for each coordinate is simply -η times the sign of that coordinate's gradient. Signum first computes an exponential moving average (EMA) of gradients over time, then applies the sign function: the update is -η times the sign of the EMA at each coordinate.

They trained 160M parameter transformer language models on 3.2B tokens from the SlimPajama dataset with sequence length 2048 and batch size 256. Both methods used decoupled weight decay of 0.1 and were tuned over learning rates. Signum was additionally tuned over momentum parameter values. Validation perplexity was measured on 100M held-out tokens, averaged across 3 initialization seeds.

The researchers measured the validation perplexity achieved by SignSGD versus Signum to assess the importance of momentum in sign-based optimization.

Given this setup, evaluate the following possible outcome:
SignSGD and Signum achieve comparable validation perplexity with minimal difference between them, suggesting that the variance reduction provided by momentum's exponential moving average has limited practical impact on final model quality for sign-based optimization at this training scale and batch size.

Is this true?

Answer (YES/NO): NO